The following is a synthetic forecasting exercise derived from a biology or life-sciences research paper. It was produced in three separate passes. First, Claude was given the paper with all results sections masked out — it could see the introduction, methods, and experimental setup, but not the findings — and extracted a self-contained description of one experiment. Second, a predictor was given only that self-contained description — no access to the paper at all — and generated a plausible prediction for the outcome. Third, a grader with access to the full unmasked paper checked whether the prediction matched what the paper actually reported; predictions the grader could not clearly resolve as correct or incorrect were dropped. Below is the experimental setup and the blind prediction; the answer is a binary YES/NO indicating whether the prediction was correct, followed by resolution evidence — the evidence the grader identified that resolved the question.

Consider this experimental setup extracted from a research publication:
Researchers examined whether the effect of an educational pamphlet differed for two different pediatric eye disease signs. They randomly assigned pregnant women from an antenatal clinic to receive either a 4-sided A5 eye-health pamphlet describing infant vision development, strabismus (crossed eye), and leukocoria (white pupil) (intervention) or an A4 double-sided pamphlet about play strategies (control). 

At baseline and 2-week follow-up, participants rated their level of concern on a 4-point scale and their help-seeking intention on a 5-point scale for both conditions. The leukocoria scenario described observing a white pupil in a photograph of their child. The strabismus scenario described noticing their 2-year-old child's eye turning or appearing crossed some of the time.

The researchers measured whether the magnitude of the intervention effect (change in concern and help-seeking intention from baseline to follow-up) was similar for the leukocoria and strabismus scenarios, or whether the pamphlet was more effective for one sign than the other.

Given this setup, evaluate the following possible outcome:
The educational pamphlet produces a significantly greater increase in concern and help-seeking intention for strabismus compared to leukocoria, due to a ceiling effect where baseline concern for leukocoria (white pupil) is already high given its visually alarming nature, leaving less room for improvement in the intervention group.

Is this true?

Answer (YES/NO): NO